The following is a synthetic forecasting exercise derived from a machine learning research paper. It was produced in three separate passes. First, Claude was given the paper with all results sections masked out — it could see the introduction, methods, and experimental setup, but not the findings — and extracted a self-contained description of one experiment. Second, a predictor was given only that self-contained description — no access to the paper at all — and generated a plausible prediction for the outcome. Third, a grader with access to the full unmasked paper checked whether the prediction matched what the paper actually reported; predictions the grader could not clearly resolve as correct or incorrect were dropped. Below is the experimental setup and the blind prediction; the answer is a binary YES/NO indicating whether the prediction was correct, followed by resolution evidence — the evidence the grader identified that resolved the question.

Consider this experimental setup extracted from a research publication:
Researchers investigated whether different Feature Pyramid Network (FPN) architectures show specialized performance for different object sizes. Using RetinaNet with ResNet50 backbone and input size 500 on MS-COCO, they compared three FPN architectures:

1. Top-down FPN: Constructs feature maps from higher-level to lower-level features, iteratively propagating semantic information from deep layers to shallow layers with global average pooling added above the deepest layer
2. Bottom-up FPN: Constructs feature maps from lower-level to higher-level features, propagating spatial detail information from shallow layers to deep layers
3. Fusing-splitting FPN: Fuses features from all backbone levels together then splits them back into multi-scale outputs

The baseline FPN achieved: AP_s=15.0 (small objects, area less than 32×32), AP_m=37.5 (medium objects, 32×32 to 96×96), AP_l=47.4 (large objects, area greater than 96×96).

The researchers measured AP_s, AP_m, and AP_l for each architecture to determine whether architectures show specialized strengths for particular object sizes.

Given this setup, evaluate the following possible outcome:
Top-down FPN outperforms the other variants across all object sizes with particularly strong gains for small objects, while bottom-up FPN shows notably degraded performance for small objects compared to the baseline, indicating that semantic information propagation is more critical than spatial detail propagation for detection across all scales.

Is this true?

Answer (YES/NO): NO